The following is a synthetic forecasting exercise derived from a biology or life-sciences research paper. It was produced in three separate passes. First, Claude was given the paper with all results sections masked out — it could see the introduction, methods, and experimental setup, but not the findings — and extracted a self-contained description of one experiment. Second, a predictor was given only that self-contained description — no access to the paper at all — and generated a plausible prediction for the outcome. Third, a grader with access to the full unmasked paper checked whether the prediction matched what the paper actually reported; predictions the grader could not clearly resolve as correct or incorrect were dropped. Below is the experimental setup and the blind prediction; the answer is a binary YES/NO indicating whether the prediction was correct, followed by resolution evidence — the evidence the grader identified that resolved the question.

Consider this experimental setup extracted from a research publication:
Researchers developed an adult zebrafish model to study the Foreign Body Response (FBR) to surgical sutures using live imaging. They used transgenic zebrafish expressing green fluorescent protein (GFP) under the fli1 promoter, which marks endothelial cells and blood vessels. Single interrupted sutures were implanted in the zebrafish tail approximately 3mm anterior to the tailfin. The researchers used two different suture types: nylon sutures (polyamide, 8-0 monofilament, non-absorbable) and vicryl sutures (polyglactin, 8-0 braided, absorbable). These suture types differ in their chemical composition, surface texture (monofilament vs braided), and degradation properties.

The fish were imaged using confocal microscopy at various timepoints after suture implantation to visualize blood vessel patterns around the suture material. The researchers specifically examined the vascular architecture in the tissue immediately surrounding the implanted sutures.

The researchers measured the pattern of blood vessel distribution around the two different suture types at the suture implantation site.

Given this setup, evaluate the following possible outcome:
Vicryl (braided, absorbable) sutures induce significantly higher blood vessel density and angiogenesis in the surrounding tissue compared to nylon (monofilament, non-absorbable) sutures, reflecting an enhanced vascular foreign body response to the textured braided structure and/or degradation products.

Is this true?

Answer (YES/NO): NO